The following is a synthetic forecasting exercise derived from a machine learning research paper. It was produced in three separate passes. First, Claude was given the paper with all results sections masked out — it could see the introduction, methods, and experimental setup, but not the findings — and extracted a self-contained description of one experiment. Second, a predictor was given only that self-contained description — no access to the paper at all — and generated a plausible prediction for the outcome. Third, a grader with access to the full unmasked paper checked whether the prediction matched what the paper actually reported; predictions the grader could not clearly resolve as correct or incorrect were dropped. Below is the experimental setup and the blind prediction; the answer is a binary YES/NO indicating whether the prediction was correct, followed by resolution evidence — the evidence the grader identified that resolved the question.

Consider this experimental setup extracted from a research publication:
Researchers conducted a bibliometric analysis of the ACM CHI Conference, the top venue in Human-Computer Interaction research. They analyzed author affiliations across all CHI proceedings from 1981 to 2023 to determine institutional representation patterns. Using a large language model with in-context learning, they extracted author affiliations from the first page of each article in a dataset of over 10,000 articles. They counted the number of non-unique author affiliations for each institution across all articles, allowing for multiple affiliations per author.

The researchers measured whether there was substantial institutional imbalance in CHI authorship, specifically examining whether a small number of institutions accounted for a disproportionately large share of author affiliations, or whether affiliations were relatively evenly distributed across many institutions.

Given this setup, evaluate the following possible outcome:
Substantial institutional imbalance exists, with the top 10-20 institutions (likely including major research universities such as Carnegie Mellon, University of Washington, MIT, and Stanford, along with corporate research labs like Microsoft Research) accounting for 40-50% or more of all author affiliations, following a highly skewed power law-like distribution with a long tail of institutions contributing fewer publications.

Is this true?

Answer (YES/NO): NO